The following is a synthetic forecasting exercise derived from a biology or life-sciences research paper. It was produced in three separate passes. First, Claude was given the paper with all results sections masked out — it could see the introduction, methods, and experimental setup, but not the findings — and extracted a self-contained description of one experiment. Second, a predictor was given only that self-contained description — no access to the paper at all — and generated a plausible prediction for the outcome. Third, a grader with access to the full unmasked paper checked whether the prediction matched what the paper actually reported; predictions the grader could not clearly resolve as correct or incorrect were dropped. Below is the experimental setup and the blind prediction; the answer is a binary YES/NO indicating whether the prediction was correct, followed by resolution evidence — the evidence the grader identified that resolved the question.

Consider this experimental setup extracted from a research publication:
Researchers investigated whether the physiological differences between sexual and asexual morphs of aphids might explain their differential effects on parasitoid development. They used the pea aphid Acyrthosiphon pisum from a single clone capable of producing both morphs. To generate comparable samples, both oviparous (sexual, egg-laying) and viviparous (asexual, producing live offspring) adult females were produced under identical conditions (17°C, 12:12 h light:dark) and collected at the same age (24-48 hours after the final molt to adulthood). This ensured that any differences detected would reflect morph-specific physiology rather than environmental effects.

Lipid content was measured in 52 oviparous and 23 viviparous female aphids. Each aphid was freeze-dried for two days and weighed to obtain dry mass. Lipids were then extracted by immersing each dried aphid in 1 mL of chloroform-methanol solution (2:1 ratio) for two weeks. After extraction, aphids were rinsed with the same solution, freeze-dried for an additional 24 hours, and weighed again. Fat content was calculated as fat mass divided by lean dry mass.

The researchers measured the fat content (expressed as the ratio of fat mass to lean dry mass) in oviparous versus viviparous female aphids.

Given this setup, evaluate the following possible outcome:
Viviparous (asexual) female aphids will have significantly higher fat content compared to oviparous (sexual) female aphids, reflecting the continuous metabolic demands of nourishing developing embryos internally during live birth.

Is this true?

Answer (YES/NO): NO